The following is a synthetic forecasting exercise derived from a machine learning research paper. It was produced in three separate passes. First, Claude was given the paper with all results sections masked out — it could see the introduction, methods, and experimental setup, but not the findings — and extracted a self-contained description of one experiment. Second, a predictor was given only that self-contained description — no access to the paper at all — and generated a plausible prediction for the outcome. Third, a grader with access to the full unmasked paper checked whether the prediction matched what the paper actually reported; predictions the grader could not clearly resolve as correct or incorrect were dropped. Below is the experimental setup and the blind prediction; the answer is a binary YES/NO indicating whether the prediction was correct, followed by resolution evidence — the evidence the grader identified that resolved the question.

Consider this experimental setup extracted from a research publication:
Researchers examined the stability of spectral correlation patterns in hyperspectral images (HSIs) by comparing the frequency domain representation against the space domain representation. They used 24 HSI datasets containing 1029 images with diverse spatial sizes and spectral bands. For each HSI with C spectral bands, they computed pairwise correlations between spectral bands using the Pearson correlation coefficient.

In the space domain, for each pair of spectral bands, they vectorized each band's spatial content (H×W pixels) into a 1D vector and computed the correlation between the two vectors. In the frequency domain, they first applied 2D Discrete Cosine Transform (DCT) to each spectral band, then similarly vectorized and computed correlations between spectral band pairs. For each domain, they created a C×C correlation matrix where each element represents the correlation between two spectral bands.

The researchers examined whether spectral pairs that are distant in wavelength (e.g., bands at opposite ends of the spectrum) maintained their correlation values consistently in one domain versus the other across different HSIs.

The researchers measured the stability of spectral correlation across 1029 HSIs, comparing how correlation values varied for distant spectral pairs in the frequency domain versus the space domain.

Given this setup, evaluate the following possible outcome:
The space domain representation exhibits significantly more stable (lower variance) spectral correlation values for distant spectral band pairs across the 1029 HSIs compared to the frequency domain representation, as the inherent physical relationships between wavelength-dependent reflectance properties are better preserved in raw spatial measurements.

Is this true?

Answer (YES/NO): NO